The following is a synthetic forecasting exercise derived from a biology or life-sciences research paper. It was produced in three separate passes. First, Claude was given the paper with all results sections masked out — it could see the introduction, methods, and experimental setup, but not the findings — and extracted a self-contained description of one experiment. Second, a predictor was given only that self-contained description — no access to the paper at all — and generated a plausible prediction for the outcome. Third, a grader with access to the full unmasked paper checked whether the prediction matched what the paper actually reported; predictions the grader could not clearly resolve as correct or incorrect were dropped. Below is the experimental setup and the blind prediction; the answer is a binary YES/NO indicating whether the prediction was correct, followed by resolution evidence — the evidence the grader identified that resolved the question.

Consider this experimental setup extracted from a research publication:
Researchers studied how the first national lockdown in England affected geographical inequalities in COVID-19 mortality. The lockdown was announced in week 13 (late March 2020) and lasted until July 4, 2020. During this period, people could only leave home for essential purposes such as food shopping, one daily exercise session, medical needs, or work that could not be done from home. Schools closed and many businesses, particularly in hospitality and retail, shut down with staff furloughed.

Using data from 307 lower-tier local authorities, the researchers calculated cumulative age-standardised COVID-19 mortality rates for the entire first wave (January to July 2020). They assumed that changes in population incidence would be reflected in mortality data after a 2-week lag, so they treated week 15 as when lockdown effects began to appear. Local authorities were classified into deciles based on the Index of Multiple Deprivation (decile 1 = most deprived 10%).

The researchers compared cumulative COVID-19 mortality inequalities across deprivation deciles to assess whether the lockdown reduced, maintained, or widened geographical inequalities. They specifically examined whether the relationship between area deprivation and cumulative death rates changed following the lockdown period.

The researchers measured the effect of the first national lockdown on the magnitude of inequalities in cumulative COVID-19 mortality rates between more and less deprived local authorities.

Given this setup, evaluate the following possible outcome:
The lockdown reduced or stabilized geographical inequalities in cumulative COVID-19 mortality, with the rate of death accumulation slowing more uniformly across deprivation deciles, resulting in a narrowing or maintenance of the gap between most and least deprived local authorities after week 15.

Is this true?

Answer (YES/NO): YES